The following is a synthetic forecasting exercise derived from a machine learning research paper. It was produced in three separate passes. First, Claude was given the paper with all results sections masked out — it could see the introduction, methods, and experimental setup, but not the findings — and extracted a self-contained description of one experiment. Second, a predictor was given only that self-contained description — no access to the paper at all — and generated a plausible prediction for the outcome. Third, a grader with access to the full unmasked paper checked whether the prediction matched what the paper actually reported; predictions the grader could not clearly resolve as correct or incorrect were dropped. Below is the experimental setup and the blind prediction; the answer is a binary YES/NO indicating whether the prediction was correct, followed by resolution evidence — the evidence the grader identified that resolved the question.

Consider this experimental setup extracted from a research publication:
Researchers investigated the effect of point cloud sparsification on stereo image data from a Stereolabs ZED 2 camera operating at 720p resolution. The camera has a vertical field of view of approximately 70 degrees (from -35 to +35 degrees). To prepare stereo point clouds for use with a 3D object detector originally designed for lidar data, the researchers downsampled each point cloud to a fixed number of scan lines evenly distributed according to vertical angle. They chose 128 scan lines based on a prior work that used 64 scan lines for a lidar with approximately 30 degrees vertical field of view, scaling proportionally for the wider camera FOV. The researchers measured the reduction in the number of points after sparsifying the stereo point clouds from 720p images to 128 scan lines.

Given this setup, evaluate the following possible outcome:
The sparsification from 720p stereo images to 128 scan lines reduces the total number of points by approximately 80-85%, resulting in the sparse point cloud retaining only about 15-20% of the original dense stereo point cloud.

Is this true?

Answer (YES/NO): NO